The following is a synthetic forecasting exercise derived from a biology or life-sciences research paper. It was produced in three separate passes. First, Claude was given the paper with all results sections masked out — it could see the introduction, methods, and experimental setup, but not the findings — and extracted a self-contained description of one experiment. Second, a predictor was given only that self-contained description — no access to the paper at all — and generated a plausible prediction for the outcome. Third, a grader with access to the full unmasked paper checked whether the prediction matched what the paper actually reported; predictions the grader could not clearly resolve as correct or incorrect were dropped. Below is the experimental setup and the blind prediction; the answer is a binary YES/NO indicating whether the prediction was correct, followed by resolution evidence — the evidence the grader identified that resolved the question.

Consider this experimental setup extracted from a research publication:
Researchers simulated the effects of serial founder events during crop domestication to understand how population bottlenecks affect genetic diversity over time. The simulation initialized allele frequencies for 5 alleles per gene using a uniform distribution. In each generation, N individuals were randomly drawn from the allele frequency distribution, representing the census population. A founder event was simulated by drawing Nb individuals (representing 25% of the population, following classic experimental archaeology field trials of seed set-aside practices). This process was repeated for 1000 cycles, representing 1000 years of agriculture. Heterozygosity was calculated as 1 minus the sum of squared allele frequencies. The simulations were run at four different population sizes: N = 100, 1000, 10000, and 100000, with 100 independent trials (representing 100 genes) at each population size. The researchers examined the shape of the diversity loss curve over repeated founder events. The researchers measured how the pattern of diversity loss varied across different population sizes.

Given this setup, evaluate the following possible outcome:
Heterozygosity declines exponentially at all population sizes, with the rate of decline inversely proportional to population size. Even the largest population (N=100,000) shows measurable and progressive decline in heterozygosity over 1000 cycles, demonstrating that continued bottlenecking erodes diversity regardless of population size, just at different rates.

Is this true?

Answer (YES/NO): NO